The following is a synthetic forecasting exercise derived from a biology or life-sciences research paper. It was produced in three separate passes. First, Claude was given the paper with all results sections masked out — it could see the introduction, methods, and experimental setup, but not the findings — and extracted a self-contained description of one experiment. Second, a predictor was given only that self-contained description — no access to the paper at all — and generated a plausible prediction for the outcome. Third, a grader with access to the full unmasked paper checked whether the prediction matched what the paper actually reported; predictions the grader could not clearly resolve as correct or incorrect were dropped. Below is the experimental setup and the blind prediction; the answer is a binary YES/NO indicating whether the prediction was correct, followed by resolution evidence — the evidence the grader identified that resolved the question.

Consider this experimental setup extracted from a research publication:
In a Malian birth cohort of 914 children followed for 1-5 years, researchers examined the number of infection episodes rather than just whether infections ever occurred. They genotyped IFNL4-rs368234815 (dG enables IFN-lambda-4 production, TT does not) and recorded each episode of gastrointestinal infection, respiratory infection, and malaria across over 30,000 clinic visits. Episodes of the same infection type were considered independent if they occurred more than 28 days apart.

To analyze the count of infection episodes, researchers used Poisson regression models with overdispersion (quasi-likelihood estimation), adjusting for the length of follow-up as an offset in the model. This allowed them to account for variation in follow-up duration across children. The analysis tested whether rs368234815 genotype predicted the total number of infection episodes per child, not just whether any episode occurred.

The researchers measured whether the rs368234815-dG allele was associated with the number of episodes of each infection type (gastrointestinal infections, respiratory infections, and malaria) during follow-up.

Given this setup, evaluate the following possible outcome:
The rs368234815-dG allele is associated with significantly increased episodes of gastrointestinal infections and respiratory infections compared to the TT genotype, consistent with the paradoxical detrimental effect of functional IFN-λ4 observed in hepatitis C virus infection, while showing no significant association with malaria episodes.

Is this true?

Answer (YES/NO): NO